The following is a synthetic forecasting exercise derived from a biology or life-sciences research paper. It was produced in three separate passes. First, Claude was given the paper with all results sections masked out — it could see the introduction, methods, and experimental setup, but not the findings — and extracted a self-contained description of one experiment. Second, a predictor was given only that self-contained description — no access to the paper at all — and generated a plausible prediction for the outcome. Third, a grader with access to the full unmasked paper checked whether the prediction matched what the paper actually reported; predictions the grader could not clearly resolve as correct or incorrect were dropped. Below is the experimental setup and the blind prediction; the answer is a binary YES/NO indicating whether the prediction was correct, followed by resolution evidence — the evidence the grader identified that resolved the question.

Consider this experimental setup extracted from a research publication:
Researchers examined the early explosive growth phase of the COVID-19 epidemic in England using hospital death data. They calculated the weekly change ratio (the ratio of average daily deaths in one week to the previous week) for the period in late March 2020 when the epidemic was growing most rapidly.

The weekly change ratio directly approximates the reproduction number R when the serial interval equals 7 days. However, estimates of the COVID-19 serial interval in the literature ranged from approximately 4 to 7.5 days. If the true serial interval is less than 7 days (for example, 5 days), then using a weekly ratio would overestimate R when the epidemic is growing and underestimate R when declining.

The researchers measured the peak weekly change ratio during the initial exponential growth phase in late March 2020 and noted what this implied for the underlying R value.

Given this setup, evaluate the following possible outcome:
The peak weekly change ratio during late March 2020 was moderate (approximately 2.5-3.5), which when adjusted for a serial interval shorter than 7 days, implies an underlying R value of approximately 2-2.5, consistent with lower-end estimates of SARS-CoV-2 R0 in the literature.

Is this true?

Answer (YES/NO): NO